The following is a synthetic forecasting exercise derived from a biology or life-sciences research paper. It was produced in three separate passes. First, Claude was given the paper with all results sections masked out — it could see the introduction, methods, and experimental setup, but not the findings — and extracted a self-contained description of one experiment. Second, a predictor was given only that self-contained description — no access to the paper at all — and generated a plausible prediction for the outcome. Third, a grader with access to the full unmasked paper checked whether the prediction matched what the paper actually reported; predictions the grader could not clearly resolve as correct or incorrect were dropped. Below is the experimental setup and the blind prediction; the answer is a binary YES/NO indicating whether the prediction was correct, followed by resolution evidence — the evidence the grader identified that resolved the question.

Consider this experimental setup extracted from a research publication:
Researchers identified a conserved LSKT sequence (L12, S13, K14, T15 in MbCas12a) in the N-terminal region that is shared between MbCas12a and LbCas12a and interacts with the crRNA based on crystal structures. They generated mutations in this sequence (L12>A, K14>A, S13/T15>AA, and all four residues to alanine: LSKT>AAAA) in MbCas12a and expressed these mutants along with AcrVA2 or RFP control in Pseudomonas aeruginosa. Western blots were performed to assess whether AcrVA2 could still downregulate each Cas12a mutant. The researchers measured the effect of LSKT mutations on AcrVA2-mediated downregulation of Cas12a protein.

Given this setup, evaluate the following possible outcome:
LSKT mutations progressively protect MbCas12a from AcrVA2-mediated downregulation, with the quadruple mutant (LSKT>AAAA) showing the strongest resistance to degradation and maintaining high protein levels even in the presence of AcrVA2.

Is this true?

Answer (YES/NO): YES